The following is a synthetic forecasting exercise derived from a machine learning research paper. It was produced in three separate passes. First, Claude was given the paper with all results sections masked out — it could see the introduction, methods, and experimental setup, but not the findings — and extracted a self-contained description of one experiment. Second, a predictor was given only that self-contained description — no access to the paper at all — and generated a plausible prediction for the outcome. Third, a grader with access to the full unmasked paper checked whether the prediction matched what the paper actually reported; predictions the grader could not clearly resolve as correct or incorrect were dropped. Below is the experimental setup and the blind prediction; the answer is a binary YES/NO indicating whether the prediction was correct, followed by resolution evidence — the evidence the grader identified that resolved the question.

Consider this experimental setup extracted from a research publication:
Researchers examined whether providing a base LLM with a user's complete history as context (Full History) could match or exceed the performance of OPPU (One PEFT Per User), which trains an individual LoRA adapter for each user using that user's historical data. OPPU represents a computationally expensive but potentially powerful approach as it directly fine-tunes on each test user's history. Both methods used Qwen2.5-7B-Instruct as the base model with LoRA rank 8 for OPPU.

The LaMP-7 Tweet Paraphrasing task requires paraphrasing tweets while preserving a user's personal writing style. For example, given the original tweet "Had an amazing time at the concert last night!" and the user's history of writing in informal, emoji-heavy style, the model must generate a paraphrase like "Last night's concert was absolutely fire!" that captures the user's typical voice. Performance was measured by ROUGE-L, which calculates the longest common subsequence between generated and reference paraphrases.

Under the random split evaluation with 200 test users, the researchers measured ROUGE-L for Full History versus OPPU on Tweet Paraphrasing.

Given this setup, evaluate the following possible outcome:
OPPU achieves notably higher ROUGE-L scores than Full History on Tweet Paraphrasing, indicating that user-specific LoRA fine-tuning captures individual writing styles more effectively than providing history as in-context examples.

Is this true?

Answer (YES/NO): NO